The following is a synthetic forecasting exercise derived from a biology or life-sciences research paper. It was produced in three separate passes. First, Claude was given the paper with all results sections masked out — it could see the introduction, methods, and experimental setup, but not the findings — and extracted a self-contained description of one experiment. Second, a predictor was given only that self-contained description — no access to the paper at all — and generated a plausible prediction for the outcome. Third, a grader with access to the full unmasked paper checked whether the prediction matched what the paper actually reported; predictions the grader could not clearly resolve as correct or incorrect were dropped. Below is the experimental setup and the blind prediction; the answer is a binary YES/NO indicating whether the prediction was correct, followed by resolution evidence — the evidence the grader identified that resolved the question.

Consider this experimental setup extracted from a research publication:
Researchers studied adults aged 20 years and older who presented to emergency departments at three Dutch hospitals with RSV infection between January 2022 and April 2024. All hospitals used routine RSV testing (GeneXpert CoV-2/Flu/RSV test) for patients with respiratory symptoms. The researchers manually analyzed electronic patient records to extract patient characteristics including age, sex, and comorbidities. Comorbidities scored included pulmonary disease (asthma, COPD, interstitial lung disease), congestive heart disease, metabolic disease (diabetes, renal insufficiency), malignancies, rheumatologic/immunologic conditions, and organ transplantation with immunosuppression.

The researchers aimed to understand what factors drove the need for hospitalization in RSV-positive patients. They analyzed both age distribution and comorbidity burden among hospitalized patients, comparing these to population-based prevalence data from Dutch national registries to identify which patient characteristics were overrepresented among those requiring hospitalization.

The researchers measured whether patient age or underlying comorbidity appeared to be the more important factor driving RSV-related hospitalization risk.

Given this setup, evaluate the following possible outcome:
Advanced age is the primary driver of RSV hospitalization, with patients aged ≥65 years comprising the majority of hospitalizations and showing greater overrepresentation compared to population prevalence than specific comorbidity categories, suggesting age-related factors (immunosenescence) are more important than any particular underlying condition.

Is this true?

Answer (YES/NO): NO